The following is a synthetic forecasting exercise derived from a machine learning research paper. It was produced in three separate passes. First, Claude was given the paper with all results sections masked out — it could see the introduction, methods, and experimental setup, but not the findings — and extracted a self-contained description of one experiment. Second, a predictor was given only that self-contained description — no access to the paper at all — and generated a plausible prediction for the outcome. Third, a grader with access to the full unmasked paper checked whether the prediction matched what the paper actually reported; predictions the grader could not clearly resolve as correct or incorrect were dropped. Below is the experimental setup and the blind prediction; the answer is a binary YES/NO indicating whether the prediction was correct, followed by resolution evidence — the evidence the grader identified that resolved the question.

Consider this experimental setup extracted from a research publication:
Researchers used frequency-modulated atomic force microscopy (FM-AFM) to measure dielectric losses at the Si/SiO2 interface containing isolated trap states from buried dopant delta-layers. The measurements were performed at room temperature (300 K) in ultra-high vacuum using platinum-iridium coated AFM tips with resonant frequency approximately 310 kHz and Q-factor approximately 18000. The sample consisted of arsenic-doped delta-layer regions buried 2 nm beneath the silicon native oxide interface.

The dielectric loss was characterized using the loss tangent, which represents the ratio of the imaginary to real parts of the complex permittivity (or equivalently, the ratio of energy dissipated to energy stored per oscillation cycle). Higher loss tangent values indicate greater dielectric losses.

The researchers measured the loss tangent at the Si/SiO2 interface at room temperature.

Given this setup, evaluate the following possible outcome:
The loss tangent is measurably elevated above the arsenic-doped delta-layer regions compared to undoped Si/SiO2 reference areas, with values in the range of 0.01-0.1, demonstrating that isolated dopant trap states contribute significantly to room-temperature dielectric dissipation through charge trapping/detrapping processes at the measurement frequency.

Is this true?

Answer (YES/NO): NO